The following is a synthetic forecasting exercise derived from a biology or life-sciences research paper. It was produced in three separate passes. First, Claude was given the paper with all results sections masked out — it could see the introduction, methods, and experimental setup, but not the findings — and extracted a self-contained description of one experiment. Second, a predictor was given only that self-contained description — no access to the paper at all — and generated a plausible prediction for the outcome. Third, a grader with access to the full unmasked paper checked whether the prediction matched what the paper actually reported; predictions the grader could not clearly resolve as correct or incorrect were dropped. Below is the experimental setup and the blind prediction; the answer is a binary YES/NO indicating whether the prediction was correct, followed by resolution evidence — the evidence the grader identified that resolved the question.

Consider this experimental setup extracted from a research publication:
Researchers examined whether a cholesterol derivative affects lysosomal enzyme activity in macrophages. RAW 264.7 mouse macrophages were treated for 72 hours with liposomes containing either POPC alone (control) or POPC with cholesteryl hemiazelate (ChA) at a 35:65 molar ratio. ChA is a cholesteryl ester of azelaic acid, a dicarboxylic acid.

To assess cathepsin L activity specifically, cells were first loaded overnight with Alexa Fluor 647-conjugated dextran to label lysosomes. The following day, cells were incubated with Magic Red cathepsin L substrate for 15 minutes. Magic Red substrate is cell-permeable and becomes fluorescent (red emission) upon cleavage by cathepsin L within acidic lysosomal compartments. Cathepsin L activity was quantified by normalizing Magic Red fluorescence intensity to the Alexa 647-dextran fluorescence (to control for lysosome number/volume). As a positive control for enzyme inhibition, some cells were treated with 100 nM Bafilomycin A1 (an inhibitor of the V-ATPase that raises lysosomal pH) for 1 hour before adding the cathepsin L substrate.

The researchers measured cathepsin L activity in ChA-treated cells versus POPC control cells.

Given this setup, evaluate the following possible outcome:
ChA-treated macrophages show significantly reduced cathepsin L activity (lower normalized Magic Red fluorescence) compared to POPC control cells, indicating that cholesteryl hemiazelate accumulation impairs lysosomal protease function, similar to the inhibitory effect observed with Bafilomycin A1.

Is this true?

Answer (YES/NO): YES